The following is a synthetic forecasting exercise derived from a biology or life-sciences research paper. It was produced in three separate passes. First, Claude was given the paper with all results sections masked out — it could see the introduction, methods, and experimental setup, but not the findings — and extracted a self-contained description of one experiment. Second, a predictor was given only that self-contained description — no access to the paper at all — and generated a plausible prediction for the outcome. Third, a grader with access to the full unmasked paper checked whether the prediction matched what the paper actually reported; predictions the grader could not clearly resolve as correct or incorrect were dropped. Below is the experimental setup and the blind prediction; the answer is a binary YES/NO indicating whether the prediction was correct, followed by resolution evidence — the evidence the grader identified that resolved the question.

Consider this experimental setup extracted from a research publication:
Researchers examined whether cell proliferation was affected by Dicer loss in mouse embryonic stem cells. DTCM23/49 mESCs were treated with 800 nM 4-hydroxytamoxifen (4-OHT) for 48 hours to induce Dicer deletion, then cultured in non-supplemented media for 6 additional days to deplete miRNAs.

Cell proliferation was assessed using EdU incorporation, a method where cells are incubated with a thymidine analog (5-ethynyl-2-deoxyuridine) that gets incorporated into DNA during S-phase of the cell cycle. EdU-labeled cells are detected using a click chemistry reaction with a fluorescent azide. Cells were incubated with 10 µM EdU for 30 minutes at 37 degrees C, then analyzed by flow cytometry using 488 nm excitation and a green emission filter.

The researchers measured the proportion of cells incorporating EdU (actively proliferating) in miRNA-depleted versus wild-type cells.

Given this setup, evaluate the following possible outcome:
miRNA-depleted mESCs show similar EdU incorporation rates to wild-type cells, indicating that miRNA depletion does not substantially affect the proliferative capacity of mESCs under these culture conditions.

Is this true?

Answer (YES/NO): YES